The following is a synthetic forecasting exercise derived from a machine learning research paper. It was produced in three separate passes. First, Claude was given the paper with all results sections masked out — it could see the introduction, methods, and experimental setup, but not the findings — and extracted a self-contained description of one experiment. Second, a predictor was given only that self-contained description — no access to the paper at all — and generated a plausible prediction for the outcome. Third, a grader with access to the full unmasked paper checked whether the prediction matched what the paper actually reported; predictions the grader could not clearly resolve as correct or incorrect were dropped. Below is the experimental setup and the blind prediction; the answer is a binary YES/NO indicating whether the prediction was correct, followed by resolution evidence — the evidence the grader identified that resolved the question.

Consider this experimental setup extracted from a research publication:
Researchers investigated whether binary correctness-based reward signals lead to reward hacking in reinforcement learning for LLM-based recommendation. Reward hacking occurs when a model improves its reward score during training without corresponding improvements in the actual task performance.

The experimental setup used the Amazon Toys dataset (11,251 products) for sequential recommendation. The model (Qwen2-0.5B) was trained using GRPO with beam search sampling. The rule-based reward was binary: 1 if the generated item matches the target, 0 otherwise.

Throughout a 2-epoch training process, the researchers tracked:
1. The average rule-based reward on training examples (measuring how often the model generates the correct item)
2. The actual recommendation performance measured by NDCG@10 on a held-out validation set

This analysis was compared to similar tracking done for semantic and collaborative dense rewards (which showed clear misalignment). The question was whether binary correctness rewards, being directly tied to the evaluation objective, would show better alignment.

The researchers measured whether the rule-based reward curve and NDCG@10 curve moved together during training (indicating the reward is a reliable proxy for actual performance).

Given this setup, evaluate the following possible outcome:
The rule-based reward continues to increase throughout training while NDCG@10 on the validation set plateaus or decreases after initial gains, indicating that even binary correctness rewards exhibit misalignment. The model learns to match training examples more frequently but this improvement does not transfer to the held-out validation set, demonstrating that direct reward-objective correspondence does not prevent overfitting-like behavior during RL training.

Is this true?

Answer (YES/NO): NO